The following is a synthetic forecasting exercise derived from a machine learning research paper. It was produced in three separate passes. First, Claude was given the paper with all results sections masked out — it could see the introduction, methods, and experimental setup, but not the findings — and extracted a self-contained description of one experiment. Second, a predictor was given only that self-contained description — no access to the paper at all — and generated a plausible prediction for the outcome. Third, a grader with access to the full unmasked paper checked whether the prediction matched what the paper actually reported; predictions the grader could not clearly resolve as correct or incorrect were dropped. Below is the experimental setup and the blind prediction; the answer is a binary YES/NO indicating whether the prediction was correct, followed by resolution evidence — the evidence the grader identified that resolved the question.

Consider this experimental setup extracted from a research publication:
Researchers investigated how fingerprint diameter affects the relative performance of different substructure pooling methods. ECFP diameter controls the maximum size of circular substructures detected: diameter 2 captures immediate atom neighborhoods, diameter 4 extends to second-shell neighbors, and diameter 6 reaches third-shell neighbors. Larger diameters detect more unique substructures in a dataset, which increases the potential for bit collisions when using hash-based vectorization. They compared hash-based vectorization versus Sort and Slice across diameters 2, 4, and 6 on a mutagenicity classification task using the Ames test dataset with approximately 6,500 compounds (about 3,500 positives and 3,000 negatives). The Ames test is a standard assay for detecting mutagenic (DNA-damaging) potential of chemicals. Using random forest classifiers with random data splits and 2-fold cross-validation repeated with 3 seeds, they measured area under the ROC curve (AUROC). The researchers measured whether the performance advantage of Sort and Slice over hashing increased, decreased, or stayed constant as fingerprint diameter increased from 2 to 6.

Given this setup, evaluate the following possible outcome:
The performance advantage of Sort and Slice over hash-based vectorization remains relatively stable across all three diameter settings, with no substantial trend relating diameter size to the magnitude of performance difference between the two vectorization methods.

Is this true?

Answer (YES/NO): NO